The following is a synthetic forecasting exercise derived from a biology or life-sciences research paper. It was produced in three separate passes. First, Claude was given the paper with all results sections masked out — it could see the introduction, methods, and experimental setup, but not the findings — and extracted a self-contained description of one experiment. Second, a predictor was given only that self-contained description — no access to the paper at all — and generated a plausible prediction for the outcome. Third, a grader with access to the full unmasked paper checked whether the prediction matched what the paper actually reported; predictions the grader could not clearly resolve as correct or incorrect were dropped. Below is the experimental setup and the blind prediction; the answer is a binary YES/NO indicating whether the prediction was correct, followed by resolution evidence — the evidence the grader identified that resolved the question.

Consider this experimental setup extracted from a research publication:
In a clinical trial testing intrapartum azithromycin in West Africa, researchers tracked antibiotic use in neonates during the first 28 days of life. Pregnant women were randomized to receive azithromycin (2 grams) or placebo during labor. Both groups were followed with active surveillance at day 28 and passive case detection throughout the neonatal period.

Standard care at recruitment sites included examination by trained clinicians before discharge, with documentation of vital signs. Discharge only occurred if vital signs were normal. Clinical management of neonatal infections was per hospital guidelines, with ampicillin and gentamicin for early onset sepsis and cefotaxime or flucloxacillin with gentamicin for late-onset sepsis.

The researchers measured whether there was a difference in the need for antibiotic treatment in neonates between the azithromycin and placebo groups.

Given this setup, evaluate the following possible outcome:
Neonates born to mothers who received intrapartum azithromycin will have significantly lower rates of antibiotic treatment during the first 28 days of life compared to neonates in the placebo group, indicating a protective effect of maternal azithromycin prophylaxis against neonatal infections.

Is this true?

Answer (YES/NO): YES